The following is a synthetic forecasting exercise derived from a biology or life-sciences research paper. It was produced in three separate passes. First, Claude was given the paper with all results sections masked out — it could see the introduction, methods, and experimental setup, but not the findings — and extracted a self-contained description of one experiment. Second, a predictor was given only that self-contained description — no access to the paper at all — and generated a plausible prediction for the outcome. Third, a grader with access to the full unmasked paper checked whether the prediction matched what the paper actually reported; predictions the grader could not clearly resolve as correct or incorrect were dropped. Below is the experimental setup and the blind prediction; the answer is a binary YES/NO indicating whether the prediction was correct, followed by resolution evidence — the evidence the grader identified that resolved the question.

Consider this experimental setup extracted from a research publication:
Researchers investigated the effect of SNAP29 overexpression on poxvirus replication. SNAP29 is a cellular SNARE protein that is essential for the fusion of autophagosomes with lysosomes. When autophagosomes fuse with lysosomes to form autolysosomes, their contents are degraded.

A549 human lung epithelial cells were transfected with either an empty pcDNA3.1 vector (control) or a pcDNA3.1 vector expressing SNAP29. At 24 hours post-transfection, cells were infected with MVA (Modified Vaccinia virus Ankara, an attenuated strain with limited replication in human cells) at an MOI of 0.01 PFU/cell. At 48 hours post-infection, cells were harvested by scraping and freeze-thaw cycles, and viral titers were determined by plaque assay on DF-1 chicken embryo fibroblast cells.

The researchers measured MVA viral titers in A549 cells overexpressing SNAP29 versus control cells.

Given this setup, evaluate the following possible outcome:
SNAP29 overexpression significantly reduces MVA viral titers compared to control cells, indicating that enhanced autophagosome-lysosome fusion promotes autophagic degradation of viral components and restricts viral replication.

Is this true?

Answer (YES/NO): YES